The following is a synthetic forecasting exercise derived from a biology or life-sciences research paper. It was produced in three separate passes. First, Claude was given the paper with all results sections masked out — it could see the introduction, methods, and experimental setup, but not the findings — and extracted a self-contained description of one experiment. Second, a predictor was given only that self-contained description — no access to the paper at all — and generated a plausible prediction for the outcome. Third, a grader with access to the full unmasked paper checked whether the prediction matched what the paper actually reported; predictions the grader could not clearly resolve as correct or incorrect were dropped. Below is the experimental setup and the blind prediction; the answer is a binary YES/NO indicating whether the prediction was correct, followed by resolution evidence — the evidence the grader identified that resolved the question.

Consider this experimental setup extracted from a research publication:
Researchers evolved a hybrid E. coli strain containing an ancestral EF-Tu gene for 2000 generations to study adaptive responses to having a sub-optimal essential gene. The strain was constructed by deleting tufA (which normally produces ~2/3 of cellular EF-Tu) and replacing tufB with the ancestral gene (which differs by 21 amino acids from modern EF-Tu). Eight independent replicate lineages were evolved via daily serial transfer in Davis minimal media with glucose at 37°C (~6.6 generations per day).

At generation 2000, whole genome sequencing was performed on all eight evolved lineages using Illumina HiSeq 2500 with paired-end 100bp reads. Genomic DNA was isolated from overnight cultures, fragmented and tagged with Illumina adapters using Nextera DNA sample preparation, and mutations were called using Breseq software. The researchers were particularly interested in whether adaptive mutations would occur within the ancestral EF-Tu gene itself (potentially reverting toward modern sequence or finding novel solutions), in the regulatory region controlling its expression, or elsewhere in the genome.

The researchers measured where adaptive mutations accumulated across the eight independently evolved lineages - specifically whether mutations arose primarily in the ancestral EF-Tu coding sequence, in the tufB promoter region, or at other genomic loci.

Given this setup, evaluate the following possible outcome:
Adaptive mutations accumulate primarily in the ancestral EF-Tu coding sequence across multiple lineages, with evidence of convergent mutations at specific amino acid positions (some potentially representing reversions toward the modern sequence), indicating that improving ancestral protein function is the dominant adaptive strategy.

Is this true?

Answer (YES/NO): NO